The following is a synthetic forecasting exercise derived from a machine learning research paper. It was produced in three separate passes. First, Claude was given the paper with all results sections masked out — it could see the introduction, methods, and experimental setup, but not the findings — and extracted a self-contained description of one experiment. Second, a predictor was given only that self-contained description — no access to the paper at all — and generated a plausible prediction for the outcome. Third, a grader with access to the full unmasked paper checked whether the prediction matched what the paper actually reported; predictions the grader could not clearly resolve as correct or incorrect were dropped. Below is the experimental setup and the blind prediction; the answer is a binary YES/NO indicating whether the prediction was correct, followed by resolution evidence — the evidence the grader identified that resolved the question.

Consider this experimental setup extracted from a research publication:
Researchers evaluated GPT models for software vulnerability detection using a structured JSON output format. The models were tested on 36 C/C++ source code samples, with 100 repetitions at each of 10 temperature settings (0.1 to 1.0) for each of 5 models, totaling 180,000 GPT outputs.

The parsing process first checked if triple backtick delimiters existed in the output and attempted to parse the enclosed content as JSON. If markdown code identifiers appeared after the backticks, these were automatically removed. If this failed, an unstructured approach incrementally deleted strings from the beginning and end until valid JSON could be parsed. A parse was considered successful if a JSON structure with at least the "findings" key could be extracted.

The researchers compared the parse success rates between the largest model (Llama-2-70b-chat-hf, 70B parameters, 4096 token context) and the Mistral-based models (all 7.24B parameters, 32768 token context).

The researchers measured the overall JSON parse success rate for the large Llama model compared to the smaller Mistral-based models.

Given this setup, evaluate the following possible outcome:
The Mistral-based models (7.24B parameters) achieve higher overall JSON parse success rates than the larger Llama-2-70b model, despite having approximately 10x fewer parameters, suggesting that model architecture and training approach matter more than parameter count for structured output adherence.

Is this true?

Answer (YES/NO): NO